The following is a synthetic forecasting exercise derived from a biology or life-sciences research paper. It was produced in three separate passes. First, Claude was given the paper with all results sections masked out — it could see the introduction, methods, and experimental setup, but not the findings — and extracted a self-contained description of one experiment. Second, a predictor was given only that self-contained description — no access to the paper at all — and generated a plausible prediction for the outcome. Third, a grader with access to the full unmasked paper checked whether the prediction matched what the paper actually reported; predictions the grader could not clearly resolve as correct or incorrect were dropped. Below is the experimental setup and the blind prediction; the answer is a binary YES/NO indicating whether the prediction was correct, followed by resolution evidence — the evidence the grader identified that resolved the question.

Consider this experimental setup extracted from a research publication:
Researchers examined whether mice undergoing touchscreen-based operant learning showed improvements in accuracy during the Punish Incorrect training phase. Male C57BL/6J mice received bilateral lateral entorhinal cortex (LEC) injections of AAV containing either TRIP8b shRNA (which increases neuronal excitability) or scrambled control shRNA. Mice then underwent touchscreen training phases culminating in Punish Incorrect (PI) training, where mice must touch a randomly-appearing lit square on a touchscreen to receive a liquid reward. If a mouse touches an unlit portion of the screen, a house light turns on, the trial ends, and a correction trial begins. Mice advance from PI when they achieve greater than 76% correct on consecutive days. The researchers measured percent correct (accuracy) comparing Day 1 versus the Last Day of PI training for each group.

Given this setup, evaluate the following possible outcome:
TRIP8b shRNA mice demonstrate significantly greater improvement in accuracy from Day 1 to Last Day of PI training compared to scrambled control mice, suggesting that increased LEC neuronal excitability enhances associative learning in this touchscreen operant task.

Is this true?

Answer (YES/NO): NO